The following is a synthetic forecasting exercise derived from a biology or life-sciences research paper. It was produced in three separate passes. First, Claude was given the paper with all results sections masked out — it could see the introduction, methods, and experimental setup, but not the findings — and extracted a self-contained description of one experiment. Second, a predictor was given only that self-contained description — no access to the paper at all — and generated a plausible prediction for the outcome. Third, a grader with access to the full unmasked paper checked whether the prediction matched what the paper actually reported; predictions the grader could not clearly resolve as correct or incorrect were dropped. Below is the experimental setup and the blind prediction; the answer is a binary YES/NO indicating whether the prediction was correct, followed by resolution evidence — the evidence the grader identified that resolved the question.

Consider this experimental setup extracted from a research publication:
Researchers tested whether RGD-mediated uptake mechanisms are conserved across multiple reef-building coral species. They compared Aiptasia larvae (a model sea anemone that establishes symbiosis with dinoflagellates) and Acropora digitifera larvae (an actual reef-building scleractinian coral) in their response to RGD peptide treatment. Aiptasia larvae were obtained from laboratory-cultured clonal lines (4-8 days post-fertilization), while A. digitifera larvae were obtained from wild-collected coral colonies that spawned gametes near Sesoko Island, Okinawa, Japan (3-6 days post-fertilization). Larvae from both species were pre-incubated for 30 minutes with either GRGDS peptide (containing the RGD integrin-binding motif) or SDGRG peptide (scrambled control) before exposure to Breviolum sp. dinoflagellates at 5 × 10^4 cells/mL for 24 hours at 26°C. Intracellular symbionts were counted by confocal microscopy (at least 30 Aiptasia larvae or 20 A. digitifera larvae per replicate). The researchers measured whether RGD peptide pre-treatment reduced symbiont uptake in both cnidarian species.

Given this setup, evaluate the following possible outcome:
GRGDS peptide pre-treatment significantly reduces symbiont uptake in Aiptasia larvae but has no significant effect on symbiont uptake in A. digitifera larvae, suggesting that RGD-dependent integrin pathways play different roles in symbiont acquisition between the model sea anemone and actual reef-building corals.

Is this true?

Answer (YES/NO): NO